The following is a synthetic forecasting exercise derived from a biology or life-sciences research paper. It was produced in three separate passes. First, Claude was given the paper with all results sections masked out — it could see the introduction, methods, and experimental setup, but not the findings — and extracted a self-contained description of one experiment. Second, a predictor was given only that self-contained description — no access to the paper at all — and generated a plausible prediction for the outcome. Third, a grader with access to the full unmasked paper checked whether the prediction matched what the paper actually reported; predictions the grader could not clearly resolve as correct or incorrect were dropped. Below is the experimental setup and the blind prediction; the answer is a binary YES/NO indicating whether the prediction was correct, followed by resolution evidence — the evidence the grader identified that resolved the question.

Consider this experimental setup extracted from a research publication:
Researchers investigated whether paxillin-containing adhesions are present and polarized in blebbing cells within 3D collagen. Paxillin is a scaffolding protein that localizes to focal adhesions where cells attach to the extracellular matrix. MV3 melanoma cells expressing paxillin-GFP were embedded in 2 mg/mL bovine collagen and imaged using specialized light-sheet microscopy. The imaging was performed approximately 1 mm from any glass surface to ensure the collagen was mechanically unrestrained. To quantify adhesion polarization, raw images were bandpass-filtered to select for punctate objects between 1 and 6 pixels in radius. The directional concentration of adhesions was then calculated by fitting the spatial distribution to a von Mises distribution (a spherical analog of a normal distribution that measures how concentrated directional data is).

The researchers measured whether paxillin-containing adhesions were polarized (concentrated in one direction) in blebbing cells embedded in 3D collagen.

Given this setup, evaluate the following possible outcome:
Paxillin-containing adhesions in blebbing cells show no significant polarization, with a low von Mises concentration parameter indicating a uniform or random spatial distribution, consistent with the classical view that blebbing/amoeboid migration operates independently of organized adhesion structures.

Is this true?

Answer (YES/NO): NO